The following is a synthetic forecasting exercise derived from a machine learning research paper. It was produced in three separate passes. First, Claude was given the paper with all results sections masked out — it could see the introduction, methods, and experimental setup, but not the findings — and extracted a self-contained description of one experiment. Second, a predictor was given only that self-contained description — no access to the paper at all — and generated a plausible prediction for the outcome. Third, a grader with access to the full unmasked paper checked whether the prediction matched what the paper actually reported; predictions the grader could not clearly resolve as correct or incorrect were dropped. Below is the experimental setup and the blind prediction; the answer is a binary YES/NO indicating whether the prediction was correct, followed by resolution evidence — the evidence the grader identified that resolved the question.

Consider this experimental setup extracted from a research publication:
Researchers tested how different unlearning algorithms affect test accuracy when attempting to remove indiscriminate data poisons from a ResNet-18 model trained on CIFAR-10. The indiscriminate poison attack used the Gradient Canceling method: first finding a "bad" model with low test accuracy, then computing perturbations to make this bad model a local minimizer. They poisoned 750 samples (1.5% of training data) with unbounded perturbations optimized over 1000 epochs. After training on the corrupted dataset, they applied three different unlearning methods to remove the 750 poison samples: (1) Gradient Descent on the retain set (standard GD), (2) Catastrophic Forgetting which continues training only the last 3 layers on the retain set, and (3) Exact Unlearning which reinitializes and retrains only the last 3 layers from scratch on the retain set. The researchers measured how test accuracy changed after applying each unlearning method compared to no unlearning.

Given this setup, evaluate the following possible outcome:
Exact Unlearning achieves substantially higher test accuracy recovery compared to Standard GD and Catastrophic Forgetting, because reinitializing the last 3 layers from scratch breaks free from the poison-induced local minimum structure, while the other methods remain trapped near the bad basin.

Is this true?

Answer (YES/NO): NO